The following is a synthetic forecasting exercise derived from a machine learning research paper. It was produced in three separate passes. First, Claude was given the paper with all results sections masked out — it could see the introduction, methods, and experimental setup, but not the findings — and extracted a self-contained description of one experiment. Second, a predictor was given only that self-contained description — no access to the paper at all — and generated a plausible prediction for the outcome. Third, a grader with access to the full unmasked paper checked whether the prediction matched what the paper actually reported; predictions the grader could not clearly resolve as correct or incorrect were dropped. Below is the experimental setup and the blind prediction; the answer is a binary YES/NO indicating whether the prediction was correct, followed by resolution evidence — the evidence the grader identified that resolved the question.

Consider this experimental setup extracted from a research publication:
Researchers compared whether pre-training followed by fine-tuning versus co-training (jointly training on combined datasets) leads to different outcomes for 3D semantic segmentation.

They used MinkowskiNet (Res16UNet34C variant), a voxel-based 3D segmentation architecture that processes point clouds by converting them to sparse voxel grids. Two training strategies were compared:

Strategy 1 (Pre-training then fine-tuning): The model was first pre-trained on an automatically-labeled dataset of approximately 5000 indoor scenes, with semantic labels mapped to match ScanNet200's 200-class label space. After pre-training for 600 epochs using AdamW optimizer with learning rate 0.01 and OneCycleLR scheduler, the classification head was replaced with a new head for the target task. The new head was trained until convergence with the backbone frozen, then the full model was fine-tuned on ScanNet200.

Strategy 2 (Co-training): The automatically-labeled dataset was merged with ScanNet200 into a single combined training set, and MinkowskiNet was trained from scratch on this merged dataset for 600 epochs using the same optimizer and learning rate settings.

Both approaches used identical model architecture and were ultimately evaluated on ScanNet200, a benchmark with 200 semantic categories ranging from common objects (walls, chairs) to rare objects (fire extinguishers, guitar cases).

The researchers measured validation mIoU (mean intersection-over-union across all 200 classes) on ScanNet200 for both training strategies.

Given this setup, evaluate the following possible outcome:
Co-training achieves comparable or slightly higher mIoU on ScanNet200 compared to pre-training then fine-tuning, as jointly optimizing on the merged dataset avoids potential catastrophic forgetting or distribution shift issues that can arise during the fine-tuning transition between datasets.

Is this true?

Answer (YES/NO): YES